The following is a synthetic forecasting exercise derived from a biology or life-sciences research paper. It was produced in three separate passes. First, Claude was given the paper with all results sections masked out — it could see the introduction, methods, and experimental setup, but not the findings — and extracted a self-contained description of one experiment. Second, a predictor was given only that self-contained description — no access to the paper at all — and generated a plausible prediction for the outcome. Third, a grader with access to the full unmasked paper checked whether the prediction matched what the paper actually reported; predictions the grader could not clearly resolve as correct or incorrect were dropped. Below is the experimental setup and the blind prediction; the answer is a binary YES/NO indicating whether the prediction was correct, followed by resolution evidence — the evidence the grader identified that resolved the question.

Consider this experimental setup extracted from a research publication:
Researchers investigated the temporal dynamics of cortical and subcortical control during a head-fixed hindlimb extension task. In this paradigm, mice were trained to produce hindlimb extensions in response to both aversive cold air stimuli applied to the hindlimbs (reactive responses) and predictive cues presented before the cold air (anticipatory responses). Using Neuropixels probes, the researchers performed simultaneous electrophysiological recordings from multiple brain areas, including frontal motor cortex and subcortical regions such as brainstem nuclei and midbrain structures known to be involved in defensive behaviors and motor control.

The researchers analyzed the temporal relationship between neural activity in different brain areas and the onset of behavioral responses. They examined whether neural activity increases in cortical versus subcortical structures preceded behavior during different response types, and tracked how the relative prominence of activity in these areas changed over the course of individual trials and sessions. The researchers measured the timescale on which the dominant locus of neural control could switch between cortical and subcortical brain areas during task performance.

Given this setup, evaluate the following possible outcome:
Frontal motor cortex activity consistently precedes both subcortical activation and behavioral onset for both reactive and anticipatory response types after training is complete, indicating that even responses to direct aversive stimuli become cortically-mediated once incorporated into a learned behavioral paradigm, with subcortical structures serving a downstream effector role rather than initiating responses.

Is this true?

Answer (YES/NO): NO